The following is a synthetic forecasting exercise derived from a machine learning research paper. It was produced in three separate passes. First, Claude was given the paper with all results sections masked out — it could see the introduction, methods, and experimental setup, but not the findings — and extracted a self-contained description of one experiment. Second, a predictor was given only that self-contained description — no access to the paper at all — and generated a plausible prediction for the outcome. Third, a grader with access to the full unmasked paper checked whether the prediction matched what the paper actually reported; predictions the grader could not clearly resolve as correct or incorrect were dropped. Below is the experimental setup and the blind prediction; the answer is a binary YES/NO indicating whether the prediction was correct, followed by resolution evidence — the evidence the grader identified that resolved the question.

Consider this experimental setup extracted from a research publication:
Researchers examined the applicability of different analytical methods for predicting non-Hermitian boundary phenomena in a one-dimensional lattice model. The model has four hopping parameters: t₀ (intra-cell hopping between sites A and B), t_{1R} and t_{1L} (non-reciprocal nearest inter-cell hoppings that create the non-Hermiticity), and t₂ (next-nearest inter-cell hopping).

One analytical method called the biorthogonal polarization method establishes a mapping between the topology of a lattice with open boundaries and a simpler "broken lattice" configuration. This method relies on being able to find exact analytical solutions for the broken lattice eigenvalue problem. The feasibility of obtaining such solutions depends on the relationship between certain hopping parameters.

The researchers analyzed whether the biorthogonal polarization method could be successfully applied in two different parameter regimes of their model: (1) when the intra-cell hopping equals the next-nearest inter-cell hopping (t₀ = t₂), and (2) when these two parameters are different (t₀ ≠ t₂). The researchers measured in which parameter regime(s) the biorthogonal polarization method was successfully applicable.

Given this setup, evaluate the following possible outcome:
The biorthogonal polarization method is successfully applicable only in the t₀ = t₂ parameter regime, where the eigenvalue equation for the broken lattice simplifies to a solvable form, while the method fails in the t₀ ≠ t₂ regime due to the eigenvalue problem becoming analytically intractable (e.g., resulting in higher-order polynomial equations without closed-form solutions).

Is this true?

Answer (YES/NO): NO